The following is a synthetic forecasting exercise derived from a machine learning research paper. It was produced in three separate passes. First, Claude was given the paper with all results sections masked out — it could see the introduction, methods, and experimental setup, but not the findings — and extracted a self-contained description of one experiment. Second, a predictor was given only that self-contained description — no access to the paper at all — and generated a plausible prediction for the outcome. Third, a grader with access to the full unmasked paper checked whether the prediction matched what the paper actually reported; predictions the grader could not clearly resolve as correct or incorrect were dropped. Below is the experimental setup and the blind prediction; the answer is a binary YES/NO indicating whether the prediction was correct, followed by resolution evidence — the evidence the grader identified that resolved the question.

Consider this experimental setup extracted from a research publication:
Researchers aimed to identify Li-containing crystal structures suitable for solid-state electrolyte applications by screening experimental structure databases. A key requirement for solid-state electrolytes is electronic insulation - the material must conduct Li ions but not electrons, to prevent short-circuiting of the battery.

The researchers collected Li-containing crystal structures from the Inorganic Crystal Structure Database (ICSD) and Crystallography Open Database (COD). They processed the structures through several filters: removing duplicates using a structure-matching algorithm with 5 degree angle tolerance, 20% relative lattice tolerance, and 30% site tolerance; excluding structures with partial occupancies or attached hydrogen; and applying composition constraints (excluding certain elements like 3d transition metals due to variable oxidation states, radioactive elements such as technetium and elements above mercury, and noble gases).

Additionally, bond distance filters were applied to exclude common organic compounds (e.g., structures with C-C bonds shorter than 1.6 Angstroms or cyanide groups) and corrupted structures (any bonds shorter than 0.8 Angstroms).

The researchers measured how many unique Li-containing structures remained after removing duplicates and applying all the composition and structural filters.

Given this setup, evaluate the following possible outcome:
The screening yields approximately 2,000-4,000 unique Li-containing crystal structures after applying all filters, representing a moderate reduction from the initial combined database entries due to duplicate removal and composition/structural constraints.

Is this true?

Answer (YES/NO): NO